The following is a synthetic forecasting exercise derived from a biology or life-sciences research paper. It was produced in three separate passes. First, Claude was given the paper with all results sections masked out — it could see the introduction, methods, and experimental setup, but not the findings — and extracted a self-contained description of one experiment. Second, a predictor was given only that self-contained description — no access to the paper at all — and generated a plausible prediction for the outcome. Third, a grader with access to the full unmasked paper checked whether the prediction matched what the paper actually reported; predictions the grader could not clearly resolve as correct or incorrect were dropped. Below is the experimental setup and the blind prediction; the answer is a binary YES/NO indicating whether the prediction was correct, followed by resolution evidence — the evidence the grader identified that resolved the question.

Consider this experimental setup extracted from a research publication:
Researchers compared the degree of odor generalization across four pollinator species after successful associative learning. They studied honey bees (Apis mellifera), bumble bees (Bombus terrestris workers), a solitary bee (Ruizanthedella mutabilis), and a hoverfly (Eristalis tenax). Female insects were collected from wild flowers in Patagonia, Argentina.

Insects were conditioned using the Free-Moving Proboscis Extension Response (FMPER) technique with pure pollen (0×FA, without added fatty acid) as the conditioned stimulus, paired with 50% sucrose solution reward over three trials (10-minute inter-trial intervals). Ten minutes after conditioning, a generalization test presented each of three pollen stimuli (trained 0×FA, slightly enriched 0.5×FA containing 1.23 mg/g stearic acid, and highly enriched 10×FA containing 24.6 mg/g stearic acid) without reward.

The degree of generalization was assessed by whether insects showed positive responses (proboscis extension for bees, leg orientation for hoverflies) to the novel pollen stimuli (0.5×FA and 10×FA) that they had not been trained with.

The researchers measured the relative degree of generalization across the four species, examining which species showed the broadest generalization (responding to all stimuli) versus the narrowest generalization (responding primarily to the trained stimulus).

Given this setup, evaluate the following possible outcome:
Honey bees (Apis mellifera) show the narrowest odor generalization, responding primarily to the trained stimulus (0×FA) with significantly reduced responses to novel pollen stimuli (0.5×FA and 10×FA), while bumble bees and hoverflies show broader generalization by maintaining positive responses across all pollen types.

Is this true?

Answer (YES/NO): NO